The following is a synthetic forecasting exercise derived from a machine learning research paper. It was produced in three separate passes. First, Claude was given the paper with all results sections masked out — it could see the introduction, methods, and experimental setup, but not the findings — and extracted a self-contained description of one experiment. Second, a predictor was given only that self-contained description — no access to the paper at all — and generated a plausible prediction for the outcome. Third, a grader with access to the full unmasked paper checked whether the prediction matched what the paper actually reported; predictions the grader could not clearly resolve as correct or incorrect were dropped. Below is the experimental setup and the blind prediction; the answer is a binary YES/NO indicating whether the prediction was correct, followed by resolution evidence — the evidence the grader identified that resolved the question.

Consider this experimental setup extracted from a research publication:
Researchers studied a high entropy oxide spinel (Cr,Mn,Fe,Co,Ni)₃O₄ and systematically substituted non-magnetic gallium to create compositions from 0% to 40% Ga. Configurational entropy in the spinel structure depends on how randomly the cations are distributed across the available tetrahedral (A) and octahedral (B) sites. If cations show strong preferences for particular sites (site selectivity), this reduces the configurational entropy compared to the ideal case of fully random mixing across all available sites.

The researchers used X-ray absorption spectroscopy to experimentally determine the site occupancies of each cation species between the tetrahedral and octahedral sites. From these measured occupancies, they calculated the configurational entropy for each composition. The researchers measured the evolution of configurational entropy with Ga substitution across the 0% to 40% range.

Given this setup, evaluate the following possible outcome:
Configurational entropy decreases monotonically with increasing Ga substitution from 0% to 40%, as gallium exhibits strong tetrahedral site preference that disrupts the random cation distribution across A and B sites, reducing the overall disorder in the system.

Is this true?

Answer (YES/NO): NO